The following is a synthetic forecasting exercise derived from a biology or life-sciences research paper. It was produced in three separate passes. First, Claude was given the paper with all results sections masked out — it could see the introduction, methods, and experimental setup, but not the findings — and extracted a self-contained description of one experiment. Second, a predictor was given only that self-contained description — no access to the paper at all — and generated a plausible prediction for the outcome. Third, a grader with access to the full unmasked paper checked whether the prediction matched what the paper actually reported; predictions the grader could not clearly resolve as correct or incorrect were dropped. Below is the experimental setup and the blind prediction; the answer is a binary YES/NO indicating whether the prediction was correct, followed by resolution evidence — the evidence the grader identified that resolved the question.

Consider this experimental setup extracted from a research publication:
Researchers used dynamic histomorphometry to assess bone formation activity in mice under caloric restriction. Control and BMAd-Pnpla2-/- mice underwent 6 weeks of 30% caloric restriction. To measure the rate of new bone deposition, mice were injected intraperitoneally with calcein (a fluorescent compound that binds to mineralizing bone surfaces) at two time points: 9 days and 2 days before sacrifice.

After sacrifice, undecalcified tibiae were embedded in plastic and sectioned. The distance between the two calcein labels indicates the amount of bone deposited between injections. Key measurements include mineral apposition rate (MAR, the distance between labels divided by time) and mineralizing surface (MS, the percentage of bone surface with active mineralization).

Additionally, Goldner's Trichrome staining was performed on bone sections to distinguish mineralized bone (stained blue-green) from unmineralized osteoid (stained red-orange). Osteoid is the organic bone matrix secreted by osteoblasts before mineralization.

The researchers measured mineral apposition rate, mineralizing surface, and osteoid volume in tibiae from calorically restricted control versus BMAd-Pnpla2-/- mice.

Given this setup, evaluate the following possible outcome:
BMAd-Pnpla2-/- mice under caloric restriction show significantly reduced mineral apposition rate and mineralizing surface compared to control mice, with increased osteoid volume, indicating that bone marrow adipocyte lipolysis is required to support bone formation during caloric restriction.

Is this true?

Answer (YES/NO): NO